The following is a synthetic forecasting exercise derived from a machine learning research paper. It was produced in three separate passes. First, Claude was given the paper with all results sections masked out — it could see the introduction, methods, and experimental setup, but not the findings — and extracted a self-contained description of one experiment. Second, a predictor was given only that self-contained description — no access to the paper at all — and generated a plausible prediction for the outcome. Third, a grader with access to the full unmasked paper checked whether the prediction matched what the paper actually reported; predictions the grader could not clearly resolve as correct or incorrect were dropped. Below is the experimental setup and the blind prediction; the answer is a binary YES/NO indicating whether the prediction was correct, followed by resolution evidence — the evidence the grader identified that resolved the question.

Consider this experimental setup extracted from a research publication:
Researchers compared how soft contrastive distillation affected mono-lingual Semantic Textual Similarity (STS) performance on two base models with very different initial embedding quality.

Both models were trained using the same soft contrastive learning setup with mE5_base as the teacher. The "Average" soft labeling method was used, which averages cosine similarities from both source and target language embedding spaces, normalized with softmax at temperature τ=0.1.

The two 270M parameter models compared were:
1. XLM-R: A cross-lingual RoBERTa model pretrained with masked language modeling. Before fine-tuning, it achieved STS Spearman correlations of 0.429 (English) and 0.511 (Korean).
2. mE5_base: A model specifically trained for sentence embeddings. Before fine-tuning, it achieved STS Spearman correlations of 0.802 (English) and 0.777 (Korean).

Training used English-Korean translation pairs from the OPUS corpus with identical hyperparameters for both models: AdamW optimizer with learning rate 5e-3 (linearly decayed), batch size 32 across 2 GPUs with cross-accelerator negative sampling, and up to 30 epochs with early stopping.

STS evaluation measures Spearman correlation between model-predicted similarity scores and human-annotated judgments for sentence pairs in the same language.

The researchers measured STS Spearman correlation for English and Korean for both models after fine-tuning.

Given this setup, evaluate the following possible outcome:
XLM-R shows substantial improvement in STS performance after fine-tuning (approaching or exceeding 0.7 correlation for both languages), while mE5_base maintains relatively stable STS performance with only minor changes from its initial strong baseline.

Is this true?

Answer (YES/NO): YES